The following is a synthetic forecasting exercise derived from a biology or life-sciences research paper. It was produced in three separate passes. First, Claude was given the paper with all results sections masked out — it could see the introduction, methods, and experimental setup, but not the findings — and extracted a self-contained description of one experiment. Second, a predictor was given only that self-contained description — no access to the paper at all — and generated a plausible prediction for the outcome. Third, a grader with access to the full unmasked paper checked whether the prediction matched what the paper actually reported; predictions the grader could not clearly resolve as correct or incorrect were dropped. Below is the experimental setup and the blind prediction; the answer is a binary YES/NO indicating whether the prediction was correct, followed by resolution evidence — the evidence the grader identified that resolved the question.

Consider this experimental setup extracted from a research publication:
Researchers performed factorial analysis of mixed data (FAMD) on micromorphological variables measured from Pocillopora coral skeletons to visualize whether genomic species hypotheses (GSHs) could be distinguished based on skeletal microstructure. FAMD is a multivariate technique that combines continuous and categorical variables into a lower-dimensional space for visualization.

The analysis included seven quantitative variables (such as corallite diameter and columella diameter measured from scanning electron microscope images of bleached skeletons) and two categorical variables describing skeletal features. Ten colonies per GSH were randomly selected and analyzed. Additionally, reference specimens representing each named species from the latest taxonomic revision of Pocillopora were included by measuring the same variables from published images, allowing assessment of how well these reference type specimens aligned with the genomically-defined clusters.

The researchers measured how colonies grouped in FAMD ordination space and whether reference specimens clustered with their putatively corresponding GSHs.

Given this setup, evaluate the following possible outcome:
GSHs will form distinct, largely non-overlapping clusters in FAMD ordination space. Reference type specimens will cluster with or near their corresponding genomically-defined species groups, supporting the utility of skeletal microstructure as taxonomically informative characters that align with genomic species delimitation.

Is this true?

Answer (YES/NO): NO